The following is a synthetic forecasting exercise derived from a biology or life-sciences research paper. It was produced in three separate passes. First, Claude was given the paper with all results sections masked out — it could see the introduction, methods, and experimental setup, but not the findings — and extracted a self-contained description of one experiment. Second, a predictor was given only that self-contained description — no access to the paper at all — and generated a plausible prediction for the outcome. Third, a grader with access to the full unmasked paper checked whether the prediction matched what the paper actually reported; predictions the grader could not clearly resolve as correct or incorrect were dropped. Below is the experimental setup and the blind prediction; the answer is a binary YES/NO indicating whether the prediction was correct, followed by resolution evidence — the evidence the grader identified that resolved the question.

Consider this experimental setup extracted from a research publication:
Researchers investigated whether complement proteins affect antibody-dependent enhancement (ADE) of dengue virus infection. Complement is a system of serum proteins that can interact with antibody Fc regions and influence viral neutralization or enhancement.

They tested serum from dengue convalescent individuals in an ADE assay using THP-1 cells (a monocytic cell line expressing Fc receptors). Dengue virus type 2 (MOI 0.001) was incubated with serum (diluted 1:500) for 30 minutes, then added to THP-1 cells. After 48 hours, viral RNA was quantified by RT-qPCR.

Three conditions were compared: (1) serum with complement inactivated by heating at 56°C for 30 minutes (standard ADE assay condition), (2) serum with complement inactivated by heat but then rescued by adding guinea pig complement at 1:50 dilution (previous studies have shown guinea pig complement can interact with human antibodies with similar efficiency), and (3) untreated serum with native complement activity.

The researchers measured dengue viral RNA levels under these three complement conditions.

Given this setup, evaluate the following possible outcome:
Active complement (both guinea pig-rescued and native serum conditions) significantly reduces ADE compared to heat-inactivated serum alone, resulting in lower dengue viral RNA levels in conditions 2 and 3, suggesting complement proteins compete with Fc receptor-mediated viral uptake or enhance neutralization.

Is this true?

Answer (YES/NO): YES